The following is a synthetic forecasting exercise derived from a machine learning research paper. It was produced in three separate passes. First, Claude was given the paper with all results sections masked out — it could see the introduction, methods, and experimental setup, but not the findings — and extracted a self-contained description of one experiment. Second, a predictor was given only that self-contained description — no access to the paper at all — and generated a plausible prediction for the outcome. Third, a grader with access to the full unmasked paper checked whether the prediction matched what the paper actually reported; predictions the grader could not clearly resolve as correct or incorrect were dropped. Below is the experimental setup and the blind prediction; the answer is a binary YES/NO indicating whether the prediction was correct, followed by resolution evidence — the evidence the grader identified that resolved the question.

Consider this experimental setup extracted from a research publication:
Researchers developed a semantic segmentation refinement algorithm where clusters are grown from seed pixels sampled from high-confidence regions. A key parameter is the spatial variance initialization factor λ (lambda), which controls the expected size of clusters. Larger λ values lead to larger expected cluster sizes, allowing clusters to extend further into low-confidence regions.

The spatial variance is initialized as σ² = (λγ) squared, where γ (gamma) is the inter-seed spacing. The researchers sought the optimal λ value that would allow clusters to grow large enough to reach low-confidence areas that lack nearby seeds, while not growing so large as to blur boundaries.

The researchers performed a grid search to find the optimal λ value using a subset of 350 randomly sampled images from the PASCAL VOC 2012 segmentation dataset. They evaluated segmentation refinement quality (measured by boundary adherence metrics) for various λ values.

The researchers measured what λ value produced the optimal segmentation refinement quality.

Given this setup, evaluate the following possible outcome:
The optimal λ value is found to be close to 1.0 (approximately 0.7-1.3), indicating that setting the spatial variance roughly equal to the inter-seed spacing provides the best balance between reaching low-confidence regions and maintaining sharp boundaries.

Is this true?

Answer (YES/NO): NO